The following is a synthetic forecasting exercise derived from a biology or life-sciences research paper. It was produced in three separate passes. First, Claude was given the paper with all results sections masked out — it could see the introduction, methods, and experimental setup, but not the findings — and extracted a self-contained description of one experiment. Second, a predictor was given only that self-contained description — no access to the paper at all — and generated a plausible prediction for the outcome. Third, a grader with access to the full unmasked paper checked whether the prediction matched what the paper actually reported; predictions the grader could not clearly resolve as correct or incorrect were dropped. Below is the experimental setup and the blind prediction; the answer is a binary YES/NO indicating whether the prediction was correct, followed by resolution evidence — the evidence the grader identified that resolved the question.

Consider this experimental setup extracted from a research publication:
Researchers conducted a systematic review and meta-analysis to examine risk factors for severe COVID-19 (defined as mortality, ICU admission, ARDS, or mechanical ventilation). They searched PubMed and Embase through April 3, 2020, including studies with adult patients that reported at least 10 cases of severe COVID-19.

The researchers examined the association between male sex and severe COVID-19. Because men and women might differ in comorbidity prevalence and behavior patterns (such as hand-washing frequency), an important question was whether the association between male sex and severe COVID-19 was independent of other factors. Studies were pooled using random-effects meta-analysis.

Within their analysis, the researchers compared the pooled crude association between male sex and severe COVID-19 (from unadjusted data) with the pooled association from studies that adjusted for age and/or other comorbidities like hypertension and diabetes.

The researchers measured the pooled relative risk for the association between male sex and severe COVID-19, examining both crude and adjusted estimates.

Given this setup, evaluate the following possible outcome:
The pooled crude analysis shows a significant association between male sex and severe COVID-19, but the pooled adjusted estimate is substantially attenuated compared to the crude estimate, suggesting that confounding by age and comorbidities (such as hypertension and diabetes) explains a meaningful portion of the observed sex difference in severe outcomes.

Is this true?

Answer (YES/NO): NO